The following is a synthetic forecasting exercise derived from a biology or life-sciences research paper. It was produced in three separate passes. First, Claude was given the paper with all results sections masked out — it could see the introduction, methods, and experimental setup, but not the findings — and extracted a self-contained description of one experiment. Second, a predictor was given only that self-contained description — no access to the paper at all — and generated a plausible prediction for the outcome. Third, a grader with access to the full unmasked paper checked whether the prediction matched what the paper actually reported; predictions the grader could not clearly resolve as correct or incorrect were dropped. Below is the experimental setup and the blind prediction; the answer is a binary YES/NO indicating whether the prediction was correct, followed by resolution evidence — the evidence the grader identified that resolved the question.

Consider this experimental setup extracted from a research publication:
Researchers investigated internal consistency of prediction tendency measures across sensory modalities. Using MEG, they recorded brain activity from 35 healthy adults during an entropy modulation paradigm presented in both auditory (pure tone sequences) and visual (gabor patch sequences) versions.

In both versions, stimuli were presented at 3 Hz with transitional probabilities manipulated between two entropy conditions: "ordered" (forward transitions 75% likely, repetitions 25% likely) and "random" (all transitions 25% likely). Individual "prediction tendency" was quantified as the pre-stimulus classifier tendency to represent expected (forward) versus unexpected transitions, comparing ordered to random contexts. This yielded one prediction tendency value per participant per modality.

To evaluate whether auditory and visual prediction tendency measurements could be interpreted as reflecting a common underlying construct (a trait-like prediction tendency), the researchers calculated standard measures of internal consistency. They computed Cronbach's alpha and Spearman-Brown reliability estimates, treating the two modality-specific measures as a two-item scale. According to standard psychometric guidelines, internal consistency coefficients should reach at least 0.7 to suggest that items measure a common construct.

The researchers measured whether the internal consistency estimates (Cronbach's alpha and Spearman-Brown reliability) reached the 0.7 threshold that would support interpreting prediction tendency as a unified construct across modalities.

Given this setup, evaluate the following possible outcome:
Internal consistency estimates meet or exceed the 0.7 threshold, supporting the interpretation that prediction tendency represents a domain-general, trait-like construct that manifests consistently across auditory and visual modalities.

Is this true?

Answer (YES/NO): NO